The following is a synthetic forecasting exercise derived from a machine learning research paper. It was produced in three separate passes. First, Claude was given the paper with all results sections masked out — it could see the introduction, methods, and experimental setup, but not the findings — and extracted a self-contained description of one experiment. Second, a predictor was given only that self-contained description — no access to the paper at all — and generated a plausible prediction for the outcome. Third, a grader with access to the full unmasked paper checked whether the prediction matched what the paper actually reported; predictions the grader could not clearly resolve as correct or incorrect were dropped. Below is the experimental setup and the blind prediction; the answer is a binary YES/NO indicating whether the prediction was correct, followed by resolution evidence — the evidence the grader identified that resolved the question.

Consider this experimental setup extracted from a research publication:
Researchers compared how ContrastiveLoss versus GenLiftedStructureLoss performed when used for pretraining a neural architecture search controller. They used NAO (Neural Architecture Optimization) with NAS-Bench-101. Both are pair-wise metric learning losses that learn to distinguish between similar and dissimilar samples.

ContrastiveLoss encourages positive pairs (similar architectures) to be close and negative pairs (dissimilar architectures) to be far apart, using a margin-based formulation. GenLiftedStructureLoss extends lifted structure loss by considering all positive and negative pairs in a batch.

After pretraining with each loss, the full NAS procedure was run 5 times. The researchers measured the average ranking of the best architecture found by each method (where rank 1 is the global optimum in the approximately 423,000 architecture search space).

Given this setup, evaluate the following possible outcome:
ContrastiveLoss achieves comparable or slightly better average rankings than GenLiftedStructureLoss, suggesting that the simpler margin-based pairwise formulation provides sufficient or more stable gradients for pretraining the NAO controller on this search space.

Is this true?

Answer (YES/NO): NO